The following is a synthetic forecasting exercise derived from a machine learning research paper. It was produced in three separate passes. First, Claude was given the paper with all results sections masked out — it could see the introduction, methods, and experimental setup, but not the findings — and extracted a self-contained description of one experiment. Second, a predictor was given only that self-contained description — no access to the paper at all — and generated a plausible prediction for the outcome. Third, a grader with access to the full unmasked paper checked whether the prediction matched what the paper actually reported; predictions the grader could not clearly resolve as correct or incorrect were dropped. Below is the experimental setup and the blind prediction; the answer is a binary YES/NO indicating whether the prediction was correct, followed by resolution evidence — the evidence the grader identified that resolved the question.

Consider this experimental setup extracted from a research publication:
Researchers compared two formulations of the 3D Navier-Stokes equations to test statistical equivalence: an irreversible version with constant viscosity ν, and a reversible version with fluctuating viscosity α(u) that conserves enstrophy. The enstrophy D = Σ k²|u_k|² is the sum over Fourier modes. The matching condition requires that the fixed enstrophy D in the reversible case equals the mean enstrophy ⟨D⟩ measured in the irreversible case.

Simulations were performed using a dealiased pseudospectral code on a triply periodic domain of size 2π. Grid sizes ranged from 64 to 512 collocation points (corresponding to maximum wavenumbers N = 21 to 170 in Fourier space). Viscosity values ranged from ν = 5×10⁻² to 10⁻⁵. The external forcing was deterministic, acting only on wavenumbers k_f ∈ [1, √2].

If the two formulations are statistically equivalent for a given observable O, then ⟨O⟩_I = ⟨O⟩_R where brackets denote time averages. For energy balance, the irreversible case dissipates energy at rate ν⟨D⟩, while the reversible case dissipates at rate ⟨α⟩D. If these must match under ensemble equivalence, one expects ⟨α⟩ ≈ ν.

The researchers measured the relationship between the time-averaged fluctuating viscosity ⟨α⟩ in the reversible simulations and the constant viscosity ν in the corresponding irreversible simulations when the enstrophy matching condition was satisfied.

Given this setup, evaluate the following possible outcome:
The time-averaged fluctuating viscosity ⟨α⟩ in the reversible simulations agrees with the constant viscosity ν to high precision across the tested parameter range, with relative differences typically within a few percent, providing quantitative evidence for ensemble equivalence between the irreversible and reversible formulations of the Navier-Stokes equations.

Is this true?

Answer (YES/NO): YES